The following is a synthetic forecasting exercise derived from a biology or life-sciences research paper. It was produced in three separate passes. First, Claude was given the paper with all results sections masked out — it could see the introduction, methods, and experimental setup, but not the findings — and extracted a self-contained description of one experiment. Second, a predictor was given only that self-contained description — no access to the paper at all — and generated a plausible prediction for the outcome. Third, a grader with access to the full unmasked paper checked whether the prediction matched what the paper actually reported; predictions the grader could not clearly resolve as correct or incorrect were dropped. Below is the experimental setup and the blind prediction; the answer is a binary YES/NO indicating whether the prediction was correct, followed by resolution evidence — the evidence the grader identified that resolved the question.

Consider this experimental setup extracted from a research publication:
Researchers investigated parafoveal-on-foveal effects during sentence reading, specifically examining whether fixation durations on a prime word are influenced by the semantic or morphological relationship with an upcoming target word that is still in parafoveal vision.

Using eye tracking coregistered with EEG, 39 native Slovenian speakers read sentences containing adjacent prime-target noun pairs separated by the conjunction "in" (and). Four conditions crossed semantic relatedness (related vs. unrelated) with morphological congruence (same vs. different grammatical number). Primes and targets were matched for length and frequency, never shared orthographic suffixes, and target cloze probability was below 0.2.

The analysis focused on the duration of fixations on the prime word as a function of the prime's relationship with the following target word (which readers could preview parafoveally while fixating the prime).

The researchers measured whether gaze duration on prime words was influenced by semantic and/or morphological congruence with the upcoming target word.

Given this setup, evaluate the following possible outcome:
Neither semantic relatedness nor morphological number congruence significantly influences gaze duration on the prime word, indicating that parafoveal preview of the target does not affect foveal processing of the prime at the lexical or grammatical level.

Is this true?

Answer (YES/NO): NO